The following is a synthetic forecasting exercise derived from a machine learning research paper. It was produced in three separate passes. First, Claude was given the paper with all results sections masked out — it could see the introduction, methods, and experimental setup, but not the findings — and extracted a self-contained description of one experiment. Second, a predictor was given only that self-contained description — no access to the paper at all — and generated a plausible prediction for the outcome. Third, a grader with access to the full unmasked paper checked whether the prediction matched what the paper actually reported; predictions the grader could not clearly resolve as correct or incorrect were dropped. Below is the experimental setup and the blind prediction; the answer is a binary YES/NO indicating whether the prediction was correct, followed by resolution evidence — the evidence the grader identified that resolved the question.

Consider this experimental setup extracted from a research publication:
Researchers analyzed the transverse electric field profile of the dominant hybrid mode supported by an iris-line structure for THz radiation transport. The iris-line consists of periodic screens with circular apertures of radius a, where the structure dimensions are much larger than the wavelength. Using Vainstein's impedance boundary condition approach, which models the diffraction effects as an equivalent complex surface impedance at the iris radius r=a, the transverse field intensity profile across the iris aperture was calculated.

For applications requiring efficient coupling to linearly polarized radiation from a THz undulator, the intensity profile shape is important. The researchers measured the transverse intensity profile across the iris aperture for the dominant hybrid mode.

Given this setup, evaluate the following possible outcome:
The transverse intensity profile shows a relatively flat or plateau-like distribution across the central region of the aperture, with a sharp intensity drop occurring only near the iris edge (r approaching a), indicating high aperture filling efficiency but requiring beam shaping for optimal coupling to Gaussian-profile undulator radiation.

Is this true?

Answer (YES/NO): NO